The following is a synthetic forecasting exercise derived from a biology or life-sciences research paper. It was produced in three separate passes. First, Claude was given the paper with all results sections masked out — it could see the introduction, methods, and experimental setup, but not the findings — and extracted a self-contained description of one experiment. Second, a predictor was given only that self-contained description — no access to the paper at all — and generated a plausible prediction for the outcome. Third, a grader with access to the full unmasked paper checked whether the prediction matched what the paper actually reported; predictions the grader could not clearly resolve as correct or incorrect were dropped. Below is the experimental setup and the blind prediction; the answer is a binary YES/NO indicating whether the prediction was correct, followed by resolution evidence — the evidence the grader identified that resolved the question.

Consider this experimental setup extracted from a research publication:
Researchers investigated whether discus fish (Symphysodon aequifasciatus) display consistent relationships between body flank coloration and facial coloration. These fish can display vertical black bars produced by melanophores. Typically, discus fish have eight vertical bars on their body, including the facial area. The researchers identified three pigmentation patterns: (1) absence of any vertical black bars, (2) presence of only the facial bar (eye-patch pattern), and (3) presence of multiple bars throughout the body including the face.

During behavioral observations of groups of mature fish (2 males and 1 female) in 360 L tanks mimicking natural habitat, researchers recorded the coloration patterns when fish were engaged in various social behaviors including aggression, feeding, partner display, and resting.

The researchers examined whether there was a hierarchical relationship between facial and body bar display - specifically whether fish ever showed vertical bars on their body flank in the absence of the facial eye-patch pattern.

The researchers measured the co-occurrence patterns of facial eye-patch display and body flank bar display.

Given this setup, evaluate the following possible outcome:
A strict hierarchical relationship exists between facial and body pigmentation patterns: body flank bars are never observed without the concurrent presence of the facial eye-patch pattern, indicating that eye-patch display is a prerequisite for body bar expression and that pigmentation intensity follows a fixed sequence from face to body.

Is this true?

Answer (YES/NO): YES